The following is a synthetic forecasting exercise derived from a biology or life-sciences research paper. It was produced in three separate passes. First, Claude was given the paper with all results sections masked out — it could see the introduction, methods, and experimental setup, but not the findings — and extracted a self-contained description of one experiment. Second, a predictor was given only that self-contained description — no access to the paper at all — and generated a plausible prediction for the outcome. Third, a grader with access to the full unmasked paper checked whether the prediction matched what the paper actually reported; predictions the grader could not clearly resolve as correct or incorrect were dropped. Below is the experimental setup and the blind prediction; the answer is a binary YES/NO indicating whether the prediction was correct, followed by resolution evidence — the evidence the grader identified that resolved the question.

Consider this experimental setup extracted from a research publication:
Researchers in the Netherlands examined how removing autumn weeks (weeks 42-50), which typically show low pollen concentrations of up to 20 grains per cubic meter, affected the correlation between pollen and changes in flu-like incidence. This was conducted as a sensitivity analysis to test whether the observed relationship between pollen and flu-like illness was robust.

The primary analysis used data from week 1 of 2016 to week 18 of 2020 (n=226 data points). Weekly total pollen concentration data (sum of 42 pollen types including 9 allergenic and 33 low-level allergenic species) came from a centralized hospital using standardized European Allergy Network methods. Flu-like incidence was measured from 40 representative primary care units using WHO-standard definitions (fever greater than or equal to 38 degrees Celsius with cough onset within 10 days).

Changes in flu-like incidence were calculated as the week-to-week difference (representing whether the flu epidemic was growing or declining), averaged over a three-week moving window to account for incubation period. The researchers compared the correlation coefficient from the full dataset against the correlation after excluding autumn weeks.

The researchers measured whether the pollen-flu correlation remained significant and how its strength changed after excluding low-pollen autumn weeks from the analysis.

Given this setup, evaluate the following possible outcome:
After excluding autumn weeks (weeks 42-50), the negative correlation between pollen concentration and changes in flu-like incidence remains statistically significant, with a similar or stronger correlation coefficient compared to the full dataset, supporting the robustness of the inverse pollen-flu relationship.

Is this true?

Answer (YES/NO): YES